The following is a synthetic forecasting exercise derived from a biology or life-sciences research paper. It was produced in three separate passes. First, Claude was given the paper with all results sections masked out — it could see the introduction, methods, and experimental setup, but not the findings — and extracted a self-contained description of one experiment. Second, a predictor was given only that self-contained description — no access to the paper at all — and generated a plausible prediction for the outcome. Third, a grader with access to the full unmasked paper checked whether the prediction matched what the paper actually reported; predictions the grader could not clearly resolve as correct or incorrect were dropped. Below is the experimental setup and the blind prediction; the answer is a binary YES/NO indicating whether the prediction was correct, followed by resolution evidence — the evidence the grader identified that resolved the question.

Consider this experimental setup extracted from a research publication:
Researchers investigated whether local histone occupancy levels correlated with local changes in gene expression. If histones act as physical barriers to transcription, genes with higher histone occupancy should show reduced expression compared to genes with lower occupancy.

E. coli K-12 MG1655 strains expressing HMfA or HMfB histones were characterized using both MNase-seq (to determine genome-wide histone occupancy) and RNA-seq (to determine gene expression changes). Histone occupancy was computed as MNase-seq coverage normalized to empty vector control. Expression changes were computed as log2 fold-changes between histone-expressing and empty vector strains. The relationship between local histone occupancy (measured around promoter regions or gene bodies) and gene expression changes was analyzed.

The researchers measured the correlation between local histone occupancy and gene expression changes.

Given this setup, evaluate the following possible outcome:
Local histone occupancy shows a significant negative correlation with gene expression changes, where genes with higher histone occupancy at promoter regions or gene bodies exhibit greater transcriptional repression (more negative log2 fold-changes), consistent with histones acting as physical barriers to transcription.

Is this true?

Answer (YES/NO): NO